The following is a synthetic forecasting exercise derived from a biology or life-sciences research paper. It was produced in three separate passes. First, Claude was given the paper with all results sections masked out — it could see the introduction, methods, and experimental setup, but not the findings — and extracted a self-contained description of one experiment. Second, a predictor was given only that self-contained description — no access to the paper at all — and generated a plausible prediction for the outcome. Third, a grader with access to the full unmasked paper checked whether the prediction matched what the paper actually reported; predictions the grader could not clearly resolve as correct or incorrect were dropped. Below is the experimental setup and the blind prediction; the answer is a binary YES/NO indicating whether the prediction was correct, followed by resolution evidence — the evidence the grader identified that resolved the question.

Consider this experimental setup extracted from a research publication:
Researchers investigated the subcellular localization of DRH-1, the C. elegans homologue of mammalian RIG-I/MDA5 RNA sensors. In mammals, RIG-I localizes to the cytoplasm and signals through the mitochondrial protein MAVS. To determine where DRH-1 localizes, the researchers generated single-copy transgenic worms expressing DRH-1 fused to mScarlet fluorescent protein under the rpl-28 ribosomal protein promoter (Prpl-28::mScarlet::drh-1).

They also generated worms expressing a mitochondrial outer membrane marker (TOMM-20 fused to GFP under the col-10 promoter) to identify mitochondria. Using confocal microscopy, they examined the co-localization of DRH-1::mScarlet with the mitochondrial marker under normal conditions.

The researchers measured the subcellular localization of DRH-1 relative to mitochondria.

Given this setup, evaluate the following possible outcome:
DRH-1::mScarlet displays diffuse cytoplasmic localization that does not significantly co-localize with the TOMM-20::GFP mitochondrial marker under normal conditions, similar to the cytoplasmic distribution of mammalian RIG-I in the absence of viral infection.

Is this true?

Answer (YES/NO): YES